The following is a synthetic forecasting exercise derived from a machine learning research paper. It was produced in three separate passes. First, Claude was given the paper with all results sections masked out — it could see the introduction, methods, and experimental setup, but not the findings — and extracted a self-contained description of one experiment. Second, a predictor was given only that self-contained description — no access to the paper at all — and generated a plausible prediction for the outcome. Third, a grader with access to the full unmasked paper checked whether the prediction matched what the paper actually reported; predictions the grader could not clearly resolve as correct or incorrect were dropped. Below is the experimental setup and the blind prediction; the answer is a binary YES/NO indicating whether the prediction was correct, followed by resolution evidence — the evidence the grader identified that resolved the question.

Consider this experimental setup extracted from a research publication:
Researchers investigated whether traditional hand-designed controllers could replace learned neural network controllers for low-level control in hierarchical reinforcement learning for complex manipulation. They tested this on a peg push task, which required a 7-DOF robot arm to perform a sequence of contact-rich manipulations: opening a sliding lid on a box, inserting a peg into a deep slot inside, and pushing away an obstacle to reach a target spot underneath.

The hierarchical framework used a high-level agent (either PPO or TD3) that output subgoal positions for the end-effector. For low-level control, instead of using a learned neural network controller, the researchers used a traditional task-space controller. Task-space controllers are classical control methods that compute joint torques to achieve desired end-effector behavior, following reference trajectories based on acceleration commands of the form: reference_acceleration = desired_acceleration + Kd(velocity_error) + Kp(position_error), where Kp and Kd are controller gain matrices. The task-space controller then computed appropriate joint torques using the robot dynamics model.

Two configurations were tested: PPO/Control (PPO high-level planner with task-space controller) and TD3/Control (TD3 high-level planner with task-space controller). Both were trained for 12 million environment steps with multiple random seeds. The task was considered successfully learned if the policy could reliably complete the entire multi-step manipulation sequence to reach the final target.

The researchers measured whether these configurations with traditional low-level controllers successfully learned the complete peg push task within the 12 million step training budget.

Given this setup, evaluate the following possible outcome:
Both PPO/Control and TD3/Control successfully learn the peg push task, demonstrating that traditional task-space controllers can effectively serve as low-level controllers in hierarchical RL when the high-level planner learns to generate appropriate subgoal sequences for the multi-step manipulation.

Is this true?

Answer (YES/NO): NO